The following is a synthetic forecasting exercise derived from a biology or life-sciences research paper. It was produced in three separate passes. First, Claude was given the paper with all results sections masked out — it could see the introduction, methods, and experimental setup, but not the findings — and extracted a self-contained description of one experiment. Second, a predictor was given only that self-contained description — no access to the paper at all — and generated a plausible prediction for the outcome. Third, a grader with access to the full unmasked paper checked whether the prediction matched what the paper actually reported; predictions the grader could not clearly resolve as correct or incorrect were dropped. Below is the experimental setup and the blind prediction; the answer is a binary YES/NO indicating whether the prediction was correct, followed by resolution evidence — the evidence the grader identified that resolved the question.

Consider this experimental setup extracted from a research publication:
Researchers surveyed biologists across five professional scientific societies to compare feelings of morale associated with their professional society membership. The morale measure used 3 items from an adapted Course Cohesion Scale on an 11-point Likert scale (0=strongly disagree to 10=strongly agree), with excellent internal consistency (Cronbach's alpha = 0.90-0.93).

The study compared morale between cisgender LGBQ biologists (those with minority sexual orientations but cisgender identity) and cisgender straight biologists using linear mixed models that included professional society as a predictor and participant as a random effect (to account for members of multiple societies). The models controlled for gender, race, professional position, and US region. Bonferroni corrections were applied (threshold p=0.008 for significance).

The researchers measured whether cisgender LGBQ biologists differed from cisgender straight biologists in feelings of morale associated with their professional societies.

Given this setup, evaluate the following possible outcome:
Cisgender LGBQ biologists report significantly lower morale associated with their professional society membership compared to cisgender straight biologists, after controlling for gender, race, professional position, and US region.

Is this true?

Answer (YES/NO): YES